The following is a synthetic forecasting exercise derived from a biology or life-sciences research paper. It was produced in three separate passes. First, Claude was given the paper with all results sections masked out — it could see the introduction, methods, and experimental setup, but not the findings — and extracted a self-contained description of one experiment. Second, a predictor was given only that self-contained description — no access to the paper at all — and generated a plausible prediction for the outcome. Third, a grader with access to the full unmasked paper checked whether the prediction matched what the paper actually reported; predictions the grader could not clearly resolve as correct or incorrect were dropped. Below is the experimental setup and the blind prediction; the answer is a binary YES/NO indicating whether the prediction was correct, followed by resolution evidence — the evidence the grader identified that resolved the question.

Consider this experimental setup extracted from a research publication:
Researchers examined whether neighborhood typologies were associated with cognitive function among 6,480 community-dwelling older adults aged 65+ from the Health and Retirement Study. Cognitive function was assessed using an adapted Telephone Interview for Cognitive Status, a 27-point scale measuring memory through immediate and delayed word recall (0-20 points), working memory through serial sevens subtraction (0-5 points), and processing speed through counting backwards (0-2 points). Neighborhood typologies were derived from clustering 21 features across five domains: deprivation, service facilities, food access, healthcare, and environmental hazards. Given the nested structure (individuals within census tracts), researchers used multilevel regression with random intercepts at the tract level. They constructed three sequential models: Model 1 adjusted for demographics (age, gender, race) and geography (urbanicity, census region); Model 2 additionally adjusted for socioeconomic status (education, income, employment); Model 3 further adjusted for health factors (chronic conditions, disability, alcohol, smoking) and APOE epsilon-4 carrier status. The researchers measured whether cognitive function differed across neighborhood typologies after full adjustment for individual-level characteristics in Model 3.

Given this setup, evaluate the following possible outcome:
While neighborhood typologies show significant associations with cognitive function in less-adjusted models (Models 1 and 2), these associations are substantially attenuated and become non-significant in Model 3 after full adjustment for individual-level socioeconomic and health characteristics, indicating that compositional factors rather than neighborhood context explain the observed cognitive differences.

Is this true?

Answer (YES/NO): NO